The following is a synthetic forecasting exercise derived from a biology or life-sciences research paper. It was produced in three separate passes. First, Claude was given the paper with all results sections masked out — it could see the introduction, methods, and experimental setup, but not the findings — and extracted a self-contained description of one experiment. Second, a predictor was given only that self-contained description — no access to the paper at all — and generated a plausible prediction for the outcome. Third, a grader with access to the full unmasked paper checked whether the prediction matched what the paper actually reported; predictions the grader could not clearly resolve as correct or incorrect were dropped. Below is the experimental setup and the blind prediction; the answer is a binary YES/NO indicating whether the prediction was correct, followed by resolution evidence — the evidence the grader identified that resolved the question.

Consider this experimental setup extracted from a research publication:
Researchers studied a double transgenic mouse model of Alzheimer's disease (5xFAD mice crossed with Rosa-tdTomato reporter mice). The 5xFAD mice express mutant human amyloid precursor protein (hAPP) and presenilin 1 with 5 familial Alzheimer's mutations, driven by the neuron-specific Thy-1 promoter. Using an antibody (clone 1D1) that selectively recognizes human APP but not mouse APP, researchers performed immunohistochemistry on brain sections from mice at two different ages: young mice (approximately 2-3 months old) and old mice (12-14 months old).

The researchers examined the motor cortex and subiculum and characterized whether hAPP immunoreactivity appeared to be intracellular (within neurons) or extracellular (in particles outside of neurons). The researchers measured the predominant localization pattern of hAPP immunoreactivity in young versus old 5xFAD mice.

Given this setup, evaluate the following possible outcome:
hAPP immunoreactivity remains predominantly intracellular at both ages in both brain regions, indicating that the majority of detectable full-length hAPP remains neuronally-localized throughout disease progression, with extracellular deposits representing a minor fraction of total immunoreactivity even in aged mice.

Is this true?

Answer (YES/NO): NO